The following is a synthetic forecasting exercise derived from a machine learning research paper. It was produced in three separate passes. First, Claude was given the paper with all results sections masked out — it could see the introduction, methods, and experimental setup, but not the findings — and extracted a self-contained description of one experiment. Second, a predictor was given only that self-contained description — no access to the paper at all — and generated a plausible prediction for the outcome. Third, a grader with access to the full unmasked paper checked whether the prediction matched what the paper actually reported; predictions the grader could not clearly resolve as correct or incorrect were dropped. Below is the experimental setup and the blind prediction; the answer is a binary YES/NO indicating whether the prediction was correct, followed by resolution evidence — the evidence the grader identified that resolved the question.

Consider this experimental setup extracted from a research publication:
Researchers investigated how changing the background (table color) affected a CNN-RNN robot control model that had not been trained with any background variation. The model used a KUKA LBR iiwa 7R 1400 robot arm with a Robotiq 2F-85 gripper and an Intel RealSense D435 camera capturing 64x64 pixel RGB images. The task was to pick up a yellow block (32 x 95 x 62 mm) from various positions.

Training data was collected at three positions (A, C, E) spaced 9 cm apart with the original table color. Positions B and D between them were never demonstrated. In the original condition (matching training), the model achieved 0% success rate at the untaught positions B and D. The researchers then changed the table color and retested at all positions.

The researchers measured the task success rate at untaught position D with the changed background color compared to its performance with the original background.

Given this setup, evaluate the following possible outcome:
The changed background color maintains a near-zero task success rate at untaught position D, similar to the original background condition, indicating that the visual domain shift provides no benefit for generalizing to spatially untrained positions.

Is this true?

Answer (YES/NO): NO